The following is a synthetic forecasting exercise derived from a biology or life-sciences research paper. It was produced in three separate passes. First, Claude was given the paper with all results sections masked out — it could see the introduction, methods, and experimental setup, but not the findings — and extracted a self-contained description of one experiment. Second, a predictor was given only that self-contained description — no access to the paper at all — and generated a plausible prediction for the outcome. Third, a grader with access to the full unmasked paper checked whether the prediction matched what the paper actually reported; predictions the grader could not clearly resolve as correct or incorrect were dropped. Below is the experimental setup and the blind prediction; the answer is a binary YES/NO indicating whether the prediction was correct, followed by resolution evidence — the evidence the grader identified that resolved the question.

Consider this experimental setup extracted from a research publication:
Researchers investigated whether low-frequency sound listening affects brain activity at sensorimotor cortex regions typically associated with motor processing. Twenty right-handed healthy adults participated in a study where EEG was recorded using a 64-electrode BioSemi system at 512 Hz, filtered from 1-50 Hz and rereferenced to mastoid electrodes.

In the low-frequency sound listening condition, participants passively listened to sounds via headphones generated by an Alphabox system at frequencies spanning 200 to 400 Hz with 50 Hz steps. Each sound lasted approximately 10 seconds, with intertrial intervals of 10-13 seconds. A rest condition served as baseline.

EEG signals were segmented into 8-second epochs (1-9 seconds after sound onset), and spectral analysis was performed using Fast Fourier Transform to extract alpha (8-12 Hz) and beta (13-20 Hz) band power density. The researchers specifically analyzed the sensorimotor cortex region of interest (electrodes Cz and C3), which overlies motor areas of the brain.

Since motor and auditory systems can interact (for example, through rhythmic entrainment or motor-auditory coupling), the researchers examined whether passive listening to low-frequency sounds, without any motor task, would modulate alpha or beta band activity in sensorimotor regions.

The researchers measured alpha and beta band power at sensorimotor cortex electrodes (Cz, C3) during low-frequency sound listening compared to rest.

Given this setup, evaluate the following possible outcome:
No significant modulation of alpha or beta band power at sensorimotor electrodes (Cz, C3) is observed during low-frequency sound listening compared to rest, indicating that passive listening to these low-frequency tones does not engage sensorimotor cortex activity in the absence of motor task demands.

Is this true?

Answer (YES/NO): NO